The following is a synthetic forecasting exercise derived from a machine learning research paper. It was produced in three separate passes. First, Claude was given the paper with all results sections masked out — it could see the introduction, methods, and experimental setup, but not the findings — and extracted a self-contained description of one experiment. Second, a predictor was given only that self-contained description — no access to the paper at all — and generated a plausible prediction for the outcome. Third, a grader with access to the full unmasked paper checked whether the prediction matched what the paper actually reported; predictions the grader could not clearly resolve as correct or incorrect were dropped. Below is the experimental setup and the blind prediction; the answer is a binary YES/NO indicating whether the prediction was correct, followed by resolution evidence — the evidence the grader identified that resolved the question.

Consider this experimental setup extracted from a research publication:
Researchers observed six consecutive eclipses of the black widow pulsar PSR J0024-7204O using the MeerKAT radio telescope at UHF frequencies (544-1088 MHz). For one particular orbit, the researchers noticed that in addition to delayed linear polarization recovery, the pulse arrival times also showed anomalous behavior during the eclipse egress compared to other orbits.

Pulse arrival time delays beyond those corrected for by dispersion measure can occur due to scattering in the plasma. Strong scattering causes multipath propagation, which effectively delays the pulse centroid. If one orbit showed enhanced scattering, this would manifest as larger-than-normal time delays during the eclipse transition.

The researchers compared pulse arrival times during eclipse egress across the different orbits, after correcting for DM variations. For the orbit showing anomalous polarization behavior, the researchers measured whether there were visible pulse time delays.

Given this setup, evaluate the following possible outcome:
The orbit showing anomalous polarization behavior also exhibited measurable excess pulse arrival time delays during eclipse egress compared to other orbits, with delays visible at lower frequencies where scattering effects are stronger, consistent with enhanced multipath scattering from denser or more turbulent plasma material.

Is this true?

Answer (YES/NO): YES